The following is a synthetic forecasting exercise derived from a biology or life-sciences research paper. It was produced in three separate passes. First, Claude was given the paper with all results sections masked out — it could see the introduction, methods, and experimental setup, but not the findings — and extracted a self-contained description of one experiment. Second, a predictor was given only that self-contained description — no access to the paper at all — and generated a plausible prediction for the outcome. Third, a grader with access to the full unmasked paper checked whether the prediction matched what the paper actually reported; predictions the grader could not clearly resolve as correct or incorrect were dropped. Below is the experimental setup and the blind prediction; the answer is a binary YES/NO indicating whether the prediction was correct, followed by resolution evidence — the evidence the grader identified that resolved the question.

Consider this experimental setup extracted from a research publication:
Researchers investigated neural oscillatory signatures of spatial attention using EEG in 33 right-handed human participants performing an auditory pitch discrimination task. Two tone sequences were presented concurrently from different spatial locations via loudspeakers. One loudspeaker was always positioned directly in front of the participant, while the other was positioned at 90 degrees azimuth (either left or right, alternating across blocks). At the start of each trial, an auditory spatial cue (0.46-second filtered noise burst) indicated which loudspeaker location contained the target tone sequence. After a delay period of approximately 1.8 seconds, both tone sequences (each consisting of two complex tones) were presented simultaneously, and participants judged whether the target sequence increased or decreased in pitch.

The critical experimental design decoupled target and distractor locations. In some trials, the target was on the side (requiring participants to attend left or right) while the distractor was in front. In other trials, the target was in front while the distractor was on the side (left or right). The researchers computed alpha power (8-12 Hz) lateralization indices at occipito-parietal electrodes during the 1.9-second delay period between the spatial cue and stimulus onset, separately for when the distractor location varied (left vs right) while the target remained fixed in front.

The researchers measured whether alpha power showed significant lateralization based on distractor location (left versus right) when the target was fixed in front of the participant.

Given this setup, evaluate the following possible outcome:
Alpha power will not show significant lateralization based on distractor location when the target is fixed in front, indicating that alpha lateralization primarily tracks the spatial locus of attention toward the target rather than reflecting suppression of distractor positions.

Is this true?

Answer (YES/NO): NO